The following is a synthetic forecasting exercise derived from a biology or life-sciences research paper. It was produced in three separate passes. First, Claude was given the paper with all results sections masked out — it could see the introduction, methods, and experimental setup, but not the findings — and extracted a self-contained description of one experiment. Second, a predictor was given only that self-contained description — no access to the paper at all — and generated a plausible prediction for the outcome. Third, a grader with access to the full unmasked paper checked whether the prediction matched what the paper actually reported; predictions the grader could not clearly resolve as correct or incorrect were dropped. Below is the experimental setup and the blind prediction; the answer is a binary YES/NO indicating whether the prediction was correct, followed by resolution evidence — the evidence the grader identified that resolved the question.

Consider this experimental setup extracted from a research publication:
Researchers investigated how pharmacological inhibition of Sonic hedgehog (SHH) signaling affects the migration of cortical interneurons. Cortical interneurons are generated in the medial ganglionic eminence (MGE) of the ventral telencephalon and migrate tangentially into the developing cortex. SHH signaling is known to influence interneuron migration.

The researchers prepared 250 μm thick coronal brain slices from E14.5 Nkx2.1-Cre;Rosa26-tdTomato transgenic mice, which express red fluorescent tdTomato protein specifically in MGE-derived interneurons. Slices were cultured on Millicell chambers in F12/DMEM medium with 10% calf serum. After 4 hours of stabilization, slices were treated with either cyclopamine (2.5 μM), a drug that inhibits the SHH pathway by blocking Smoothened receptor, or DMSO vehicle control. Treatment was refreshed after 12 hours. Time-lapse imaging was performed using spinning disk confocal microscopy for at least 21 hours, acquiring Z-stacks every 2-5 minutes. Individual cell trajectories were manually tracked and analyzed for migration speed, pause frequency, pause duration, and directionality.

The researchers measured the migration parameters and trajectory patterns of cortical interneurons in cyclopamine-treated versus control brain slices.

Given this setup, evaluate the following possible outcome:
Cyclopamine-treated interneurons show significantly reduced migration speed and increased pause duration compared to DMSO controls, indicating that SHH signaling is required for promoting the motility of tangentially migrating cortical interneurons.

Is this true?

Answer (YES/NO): NO